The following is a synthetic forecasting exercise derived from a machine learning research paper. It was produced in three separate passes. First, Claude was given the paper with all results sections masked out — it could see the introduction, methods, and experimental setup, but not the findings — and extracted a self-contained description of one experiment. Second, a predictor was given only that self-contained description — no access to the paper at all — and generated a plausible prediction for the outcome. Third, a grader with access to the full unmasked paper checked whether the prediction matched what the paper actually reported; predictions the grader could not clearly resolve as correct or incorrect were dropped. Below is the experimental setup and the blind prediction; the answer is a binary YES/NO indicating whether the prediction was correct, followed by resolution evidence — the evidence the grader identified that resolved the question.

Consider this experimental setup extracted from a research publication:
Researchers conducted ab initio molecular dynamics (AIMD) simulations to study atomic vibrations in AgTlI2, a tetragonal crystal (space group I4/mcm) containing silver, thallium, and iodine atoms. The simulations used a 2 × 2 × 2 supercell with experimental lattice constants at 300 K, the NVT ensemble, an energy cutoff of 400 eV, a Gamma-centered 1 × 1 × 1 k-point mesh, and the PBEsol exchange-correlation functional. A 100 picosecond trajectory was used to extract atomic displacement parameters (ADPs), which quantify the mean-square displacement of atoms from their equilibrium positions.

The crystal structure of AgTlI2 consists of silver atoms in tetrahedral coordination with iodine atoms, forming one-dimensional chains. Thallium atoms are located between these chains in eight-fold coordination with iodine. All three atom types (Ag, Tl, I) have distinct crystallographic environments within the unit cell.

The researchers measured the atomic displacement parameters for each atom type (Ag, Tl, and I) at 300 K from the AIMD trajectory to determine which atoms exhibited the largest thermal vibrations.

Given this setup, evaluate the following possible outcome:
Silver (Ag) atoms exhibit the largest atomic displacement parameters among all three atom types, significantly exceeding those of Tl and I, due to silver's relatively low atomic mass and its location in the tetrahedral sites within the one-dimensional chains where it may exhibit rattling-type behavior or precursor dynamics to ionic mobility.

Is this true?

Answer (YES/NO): YES